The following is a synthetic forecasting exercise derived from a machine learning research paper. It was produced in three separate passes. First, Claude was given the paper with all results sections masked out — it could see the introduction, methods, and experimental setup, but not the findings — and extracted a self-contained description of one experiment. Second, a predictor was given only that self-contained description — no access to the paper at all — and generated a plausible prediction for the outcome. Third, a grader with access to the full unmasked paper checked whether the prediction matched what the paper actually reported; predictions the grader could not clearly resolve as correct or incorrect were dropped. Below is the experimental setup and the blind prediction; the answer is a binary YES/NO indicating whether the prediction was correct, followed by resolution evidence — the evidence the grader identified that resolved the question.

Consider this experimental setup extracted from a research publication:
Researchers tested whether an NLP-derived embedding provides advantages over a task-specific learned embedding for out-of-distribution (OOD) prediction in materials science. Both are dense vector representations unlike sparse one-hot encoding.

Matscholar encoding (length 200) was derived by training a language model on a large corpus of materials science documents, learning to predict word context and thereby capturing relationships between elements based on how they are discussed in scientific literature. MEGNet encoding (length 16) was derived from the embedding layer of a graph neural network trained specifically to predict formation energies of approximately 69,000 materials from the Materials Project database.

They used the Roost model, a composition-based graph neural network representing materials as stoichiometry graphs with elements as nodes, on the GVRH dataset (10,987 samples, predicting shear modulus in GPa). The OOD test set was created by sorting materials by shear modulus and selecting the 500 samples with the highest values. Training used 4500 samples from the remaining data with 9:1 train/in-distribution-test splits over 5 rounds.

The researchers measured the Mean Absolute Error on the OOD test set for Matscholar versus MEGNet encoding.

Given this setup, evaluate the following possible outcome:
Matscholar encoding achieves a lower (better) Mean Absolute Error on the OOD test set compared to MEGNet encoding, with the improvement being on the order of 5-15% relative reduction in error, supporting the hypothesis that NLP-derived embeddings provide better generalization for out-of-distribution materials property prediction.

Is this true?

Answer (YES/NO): NO